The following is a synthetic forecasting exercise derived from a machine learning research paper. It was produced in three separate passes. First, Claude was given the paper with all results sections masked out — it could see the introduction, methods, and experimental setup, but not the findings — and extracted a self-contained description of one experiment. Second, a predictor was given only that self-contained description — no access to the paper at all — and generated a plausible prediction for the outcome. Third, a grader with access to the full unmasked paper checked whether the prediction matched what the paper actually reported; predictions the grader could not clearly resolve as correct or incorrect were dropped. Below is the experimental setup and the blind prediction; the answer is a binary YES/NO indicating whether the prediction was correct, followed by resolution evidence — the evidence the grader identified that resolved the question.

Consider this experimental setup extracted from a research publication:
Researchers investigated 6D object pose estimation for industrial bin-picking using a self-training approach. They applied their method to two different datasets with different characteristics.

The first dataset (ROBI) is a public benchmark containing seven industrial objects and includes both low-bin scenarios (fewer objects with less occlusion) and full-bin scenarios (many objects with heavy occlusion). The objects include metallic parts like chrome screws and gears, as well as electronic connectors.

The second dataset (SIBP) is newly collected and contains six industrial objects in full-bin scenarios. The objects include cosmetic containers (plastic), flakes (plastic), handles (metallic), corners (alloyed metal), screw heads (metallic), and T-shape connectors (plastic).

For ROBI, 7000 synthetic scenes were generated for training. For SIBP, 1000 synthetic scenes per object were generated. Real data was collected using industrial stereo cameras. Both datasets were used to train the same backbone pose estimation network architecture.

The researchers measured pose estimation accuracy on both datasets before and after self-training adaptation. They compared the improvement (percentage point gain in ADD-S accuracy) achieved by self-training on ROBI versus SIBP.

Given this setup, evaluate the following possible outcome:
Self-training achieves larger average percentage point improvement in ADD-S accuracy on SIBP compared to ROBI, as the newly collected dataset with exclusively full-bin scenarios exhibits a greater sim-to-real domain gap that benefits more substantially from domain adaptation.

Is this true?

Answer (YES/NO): NO